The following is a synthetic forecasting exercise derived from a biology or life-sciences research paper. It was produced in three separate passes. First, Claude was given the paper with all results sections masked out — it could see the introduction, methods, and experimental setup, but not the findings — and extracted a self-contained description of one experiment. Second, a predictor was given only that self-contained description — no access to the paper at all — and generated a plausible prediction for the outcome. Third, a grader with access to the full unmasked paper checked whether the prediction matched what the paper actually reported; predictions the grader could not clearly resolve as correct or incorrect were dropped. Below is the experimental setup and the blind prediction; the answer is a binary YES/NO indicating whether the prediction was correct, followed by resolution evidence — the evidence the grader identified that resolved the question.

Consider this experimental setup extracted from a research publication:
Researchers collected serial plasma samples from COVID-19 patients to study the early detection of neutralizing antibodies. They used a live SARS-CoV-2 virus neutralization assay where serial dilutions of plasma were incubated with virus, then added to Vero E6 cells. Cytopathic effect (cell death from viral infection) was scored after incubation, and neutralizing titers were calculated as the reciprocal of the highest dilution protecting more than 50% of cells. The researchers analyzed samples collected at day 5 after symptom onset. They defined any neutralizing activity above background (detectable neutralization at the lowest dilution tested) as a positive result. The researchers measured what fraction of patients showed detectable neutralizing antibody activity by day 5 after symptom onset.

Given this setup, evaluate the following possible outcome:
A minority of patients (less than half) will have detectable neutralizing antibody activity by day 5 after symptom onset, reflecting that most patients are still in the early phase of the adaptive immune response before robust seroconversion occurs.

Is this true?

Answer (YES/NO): NO